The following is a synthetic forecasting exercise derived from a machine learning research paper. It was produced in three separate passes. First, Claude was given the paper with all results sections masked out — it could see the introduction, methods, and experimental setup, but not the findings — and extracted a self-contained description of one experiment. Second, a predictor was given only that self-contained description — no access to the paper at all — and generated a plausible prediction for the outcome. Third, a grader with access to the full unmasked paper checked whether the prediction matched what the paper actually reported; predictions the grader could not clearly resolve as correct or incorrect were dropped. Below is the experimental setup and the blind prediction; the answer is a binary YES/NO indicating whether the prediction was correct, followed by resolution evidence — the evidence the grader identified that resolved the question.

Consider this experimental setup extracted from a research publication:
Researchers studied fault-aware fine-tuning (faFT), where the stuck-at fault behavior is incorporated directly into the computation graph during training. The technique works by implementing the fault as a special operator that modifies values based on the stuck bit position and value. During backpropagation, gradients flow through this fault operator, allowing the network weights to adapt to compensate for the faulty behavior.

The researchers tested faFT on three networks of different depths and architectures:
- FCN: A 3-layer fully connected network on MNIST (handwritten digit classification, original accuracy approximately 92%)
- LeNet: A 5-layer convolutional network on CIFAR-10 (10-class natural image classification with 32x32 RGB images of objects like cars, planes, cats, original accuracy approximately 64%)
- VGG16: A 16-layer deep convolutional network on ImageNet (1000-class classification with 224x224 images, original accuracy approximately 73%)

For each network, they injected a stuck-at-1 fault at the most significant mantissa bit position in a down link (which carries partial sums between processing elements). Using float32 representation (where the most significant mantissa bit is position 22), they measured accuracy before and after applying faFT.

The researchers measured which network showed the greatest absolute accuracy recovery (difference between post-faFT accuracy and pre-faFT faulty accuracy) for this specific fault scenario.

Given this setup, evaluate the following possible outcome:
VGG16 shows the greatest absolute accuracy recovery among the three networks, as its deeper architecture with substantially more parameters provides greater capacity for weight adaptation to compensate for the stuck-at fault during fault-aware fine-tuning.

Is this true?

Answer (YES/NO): NO